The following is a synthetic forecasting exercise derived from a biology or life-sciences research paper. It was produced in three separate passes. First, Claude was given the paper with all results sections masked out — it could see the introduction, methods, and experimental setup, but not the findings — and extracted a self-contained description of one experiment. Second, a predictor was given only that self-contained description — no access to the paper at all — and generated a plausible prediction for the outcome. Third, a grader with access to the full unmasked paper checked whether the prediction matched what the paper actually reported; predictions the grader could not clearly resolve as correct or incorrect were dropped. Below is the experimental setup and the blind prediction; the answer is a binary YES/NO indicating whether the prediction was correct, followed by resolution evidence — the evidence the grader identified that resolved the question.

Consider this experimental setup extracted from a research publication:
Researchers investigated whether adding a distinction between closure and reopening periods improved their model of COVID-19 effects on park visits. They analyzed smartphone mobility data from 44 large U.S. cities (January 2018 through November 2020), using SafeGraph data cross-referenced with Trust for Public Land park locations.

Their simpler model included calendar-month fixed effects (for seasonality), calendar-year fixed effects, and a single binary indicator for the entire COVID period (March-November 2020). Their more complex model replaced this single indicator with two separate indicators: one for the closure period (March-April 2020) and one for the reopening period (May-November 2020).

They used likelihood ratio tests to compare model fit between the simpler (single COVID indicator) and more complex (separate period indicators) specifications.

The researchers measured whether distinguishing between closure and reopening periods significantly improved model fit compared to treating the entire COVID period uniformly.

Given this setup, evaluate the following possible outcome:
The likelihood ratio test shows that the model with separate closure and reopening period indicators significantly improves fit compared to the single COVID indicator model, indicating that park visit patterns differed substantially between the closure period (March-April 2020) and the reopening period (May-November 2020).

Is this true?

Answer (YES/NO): YES